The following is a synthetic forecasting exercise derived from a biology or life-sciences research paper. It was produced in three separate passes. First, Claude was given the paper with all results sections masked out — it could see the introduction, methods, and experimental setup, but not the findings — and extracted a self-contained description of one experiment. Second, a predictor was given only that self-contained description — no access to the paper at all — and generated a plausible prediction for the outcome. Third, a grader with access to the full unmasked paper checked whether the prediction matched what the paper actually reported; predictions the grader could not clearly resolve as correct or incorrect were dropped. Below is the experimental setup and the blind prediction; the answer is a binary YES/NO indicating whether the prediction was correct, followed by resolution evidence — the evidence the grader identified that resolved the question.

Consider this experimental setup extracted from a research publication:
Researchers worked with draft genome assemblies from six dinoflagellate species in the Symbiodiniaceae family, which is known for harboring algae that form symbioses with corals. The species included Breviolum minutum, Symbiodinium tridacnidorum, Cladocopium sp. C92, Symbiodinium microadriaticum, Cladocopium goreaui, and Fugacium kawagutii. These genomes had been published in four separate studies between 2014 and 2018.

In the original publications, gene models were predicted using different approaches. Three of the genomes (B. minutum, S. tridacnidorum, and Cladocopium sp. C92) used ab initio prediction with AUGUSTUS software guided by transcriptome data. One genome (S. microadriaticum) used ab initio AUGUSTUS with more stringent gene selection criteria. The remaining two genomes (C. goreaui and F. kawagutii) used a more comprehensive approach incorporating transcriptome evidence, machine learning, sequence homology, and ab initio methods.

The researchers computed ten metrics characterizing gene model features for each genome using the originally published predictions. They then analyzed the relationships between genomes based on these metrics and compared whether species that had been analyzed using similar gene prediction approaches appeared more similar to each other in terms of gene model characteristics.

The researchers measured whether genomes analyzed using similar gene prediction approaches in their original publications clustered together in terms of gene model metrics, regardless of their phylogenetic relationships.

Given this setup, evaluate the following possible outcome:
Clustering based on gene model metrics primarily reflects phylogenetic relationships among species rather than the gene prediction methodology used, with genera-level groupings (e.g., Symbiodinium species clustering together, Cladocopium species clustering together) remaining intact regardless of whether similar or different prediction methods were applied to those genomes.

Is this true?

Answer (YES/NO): NO